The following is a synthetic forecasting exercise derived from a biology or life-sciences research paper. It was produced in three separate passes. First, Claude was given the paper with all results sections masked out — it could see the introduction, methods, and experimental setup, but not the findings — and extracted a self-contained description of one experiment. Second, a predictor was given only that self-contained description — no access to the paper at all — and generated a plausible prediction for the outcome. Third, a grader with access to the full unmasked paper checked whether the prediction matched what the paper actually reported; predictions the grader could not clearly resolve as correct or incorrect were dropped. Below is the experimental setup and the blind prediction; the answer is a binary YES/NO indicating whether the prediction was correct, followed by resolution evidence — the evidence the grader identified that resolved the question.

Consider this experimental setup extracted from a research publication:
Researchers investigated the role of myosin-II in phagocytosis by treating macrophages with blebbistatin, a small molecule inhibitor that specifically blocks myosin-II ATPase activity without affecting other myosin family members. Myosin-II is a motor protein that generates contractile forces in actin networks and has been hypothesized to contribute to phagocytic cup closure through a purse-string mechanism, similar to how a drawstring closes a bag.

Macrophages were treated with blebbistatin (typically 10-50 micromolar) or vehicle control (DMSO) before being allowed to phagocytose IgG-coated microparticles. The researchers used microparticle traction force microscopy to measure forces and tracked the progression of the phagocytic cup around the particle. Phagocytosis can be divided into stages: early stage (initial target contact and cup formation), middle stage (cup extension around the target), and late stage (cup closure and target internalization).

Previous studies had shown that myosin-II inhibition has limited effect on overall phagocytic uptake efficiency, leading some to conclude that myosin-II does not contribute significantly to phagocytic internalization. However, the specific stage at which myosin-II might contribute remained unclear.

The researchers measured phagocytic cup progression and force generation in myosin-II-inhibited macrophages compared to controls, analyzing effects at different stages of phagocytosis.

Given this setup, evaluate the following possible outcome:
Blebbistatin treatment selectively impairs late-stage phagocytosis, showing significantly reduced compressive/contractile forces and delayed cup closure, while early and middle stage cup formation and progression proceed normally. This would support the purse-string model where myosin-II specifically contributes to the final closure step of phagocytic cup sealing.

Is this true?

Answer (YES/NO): YES